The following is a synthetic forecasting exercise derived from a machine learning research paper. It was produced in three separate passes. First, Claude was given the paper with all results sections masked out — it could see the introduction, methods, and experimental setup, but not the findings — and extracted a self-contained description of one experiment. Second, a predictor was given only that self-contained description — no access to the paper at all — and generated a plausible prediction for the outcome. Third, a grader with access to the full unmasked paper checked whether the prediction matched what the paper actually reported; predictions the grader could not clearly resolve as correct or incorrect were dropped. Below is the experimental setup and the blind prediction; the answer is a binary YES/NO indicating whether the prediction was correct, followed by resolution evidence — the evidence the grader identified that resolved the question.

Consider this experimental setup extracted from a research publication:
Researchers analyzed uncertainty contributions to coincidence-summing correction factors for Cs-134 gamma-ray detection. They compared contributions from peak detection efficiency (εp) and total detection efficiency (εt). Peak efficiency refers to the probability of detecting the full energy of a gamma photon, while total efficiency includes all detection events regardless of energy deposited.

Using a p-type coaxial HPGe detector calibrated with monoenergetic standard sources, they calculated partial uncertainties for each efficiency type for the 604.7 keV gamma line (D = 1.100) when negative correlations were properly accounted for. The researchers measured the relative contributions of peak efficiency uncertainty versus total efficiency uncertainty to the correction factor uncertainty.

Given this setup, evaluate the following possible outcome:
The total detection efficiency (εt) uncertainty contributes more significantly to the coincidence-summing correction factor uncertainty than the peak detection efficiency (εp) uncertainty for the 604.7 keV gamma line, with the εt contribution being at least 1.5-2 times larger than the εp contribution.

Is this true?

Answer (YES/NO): YES